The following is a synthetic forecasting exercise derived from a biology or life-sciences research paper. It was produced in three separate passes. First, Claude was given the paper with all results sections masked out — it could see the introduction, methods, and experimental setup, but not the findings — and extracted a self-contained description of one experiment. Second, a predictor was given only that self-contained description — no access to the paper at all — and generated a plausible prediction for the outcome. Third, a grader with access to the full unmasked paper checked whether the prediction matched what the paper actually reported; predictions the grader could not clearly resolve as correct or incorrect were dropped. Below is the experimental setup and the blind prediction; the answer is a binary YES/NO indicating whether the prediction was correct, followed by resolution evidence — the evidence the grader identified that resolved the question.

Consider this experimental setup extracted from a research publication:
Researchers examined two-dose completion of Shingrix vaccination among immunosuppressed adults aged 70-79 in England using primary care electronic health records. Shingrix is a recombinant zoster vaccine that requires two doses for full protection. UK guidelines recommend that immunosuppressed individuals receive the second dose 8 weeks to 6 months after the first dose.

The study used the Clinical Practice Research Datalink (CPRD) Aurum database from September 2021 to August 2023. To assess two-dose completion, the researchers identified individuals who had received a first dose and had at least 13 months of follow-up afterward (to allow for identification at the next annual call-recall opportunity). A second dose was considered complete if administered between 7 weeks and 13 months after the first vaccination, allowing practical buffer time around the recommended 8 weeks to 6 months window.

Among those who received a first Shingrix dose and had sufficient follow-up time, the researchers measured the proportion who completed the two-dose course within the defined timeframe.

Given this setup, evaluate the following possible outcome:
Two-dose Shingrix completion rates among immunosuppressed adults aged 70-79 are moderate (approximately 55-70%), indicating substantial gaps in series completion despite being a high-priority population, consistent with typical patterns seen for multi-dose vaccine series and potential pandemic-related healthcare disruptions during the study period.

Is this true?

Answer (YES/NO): NO